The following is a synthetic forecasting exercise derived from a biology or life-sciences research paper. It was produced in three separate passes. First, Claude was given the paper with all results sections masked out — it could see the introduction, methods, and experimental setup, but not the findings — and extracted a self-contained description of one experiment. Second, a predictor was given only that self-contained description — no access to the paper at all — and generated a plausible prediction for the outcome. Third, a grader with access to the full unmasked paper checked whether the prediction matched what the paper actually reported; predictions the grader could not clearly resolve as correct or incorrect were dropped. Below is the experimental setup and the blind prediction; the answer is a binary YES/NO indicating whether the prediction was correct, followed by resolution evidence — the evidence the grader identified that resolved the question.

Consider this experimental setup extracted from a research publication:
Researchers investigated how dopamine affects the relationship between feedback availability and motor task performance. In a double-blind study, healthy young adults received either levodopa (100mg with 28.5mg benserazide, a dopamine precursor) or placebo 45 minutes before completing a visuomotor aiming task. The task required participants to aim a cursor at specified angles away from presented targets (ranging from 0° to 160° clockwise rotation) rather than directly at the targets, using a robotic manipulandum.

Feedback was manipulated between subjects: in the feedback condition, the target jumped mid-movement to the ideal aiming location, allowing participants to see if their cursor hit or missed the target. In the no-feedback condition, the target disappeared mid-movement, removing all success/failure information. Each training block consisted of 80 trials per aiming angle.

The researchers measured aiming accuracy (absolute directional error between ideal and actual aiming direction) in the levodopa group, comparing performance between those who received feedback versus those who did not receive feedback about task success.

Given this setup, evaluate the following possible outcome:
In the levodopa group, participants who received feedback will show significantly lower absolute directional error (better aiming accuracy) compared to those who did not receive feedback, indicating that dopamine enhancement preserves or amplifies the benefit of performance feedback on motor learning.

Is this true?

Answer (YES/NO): NO